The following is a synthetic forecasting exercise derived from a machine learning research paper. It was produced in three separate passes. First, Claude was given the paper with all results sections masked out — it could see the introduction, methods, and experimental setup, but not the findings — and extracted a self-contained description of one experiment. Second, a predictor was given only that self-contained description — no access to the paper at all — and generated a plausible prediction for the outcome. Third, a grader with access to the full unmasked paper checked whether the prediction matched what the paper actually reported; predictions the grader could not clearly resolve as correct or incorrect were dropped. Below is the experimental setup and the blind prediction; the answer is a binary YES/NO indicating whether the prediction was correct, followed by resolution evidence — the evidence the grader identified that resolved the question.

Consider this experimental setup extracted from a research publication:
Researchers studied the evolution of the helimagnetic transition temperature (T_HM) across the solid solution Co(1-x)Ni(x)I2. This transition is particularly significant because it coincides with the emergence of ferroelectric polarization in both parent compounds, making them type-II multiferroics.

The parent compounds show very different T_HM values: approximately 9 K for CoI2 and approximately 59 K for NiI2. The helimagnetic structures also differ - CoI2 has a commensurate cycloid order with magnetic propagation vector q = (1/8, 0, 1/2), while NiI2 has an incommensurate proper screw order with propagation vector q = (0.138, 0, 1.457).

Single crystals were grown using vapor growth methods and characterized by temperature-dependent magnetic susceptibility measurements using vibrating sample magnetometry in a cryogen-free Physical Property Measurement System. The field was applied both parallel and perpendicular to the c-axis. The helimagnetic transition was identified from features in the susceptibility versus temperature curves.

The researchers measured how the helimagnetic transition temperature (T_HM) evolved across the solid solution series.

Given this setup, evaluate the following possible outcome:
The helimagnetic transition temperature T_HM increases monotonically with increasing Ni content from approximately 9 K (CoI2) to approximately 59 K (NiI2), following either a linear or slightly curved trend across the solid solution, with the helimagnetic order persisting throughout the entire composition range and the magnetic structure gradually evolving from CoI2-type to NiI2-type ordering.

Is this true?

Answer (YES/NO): NO